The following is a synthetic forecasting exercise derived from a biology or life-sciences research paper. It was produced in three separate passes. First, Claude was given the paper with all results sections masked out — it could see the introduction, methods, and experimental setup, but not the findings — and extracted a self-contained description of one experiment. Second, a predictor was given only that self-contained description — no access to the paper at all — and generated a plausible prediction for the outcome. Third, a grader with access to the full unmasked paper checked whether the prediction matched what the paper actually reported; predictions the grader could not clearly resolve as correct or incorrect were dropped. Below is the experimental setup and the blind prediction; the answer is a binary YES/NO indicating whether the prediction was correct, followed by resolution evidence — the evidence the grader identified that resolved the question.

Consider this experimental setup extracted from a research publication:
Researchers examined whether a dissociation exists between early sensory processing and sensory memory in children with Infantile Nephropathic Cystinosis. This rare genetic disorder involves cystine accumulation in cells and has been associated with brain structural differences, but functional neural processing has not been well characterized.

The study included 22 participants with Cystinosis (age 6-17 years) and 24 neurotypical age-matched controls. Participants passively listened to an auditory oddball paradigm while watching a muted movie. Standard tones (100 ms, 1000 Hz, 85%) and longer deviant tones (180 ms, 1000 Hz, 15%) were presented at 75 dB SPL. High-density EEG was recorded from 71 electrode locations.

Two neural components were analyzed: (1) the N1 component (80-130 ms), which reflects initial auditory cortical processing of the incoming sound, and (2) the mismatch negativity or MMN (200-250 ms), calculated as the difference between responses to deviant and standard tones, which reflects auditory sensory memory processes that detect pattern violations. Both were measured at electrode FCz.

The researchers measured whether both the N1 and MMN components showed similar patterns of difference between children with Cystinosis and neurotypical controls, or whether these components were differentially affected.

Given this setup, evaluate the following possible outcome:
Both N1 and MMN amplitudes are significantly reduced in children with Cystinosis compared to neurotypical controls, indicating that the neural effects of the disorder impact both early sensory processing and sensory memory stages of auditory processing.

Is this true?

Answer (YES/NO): NO